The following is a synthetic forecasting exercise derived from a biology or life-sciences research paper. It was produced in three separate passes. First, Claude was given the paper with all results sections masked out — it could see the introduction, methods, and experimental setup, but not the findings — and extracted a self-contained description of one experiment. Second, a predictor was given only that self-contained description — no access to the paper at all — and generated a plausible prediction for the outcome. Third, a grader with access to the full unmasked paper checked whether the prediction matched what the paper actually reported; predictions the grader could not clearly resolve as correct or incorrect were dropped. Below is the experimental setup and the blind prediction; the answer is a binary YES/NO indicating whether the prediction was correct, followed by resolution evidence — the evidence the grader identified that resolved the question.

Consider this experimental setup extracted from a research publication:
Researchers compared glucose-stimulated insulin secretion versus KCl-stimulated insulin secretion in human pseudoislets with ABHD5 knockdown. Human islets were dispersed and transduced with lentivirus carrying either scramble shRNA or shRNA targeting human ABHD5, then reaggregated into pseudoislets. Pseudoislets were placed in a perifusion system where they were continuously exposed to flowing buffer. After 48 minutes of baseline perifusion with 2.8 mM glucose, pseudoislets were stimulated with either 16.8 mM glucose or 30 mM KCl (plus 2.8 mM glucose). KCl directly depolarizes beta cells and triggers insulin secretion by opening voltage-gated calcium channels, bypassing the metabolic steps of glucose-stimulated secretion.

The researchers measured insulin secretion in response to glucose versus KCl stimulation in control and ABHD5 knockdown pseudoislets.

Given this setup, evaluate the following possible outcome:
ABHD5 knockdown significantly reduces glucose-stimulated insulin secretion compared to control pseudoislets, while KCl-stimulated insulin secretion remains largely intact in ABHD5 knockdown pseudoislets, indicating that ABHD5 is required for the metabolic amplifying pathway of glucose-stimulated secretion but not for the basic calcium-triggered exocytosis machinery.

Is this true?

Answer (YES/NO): YES